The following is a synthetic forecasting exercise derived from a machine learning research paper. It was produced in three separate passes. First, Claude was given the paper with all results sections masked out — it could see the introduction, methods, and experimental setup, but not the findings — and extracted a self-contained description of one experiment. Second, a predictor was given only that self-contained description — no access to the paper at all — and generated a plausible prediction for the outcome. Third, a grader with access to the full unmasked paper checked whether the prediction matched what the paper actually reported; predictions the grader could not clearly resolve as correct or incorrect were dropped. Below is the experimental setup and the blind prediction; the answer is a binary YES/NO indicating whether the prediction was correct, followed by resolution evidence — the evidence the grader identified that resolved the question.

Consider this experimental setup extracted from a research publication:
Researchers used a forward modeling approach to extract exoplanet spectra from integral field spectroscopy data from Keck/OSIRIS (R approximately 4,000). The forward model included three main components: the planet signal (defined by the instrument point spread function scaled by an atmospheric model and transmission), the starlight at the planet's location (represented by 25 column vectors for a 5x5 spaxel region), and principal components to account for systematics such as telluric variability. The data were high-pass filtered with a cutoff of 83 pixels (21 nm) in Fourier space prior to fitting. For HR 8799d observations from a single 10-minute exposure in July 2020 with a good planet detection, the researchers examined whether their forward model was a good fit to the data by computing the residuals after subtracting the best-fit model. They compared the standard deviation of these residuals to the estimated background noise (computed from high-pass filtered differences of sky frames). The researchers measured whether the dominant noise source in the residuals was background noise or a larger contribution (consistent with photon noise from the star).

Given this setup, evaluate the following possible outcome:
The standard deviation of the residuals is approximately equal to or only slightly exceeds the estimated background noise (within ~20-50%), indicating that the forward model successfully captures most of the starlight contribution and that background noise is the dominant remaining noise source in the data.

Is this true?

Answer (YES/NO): NO